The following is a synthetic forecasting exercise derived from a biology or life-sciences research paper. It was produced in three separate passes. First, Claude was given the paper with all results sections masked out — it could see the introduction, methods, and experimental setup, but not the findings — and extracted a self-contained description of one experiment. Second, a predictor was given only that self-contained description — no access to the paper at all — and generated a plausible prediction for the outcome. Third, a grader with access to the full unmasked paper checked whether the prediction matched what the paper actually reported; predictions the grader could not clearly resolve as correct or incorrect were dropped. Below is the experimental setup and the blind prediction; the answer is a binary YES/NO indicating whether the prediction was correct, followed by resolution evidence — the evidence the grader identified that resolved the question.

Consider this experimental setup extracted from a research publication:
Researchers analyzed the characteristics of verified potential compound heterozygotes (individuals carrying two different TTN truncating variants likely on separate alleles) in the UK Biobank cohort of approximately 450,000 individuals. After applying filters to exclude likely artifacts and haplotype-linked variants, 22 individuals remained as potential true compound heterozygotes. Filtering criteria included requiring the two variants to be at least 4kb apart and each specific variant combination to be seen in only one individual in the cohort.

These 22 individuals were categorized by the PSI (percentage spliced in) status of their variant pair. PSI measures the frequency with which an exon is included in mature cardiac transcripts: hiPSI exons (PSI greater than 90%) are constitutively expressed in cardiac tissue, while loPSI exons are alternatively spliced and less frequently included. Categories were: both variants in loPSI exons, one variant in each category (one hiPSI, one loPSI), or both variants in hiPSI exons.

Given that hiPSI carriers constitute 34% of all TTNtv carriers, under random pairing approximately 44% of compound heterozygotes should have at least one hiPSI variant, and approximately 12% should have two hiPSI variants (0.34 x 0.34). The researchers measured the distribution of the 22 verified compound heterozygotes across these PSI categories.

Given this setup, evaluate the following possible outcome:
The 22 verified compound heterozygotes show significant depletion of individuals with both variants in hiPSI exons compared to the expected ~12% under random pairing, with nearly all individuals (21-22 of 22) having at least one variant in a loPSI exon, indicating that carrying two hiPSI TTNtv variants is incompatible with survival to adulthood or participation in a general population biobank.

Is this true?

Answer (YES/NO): YES